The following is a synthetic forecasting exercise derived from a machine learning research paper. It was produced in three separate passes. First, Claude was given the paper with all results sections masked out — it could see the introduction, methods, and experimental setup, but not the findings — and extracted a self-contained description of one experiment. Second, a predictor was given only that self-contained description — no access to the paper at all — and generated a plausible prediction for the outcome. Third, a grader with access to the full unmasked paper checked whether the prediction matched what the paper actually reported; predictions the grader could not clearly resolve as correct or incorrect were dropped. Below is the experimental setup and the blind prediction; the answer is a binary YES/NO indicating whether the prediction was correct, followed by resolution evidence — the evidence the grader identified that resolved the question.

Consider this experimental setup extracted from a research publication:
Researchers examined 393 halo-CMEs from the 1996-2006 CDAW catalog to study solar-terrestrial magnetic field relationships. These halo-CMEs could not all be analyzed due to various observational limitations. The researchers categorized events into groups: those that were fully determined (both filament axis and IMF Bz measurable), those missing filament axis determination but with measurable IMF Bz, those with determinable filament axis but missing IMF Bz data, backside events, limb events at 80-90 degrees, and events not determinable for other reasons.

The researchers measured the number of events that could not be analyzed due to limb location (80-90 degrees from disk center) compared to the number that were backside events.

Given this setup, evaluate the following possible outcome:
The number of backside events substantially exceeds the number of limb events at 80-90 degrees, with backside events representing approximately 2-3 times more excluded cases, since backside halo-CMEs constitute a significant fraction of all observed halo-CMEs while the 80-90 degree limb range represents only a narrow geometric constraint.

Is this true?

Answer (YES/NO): NO